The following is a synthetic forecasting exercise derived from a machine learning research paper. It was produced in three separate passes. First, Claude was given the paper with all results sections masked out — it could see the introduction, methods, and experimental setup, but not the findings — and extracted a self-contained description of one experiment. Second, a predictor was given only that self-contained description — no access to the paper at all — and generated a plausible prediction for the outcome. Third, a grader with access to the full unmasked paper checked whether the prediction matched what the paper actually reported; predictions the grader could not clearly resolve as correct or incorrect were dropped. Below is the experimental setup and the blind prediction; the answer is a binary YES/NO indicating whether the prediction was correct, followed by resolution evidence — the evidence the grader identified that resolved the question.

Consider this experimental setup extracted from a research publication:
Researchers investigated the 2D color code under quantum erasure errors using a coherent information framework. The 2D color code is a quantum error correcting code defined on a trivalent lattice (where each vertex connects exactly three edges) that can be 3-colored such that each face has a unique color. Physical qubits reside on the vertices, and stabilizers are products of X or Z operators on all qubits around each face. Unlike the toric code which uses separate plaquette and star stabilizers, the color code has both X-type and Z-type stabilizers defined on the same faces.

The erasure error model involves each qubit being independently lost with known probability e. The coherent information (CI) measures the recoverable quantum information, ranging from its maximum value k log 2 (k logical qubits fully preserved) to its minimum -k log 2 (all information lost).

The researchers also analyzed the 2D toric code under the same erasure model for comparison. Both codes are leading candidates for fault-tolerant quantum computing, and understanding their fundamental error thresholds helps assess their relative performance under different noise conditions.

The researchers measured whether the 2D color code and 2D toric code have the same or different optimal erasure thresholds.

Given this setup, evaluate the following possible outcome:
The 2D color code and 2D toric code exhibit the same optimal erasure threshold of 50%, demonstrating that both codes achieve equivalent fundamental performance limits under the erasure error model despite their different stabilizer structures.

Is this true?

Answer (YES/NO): YES